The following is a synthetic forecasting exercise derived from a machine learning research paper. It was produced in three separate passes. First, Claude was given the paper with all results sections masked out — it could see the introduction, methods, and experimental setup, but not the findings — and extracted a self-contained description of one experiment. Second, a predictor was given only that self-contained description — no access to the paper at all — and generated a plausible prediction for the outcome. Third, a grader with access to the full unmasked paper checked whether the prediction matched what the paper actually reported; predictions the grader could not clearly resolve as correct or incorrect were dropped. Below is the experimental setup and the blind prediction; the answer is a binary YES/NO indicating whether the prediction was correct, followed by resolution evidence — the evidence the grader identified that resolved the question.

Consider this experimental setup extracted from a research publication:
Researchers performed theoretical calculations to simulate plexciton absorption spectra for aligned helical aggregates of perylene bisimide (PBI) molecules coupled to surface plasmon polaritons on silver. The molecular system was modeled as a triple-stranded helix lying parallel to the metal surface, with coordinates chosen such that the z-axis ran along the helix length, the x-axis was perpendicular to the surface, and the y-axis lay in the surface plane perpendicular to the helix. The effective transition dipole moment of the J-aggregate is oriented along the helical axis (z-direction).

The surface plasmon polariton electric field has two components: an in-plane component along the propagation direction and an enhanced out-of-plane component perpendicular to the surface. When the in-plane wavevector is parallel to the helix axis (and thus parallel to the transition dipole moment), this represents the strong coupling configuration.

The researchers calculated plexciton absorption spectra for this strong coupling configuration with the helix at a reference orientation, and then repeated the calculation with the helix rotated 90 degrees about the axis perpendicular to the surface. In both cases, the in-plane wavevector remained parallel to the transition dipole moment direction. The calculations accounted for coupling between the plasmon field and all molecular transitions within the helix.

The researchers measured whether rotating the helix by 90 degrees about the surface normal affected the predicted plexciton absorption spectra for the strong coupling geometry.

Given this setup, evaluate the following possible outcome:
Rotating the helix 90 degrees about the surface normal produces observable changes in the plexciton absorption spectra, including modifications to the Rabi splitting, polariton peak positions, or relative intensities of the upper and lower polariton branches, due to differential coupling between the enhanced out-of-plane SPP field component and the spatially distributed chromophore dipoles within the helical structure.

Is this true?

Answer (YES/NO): NO